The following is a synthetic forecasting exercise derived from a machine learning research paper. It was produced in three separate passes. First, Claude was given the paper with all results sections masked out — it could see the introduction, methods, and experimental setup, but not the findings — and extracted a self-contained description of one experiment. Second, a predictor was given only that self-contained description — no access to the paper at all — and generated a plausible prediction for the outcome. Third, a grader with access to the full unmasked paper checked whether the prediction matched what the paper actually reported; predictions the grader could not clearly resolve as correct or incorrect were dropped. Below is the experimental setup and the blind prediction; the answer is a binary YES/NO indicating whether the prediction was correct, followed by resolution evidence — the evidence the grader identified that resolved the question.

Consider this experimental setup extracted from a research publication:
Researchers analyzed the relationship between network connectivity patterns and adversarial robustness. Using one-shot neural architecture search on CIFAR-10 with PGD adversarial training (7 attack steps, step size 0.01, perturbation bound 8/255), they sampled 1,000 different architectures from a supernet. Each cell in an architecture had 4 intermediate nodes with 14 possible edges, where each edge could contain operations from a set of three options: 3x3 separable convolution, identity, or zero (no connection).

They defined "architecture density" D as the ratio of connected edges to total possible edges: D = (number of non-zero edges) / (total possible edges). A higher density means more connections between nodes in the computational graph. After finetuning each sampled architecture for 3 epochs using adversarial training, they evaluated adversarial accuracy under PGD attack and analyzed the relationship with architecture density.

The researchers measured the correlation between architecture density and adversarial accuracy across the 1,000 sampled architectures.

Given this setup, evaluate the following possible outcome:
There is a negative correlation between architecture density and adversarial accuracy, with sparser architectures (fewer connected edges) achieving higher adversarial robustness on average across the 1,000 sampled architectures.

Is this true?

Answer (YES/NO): NO